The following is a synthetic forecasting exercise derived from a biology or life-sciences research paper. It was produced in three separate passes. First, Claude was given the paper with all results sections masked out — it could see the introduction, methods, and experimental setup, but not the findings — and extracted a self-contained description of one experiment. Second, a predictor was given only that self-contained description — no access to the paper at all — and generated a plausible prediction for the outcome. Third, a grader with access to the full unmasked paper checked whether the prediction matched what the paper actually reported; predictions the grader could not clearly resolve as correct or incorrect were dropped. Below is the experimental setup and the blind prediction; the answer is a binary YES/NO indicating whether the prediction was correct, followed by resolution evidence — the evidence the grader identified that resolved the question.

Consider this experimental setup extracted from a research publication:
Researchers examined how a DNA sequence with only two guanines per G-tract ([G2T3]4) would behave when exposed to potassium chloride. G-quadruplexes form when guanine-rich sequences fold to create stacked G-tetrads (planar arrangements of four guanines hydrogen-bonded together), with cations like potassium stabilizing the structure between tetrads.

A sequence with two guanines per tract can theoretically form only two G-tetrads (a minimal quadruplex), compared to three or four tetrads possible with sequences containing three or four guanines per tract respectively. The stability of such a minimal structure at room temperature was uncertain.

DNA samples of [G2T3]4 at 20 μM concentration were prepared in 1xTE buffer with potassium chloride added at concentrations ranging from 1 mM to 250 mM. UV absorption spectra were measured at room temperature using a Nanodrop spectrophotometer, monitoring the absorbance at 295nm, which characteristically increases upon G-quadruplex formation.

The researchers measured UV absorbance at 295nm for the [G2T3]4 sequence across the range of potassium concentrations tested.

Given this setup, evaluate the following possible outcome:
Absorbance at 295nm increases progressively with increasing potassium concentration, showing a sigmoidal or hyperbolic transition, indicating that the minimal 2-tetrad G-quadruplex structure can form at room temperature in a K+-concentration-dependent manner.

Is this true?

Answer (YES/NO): YES